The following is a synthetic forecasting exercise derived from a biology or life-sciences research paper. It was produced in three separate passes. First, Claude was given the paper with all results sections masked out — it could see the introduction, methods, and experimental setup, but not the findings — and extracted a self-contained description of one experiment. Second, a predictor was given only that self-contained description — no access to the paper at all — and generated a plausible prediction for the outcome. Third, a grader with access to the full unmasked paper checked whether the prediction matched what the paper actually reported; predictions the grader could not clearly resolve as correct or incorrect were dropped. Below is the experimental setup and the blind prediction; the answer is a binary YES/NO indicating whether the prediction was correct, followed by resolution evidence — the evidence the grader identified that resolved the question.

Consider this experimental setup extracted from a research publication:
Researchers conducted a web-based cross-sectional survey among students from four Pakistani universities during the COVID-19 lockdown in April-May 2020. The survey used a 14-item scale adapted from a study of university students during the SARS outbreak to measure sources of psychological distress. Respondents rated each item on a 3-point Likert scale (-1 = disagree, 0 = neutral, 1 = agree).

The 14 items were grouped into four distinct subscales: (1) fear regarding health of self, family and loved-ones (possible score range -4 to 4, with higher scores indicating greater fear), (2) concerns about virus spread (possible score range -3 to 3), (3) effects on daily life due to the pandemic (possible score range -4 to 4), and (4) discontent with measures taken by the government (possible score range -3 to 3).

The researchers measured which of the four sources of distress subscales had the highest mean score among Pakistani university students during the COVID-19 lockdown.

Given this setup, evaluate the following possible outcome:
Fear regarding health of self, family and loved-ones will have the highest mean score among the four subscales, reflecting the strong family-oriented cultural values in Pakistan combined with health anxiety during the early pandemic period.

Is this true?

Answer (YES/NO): NO